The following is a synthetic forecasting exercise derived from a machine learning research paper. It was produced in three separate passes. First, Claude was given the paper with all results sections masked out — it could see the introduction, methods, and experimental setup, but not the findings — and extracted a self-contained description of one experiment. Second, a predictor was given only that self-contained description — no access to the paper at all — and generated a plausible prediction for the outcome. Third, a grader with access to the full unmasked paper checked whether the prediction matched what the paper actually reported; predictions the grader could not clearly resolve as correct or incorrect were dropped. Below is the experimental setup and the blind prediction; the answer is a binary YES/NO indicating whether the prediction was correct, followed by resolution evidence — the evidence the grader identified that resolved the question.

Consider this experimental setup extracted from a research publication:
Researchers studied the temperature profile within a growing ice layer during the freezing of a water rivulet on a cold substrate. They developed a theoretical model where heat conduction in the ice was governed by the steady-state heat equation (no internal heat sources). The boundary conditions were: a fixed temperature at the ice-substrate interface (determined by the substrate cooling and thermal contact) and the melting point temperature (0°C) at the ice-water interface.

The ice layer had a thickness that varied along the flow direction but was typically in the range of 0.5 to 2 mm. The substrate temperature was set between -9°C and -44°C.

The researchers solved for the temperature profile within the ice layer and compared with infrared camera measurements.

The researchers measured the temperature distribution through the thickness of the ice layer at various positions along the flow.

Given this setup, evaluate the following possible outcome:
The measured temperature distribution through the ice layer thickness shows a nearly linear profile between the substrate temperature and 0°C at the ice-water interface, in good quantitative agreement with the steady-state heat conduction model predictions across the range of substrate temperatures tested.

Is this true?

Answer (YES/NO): YES